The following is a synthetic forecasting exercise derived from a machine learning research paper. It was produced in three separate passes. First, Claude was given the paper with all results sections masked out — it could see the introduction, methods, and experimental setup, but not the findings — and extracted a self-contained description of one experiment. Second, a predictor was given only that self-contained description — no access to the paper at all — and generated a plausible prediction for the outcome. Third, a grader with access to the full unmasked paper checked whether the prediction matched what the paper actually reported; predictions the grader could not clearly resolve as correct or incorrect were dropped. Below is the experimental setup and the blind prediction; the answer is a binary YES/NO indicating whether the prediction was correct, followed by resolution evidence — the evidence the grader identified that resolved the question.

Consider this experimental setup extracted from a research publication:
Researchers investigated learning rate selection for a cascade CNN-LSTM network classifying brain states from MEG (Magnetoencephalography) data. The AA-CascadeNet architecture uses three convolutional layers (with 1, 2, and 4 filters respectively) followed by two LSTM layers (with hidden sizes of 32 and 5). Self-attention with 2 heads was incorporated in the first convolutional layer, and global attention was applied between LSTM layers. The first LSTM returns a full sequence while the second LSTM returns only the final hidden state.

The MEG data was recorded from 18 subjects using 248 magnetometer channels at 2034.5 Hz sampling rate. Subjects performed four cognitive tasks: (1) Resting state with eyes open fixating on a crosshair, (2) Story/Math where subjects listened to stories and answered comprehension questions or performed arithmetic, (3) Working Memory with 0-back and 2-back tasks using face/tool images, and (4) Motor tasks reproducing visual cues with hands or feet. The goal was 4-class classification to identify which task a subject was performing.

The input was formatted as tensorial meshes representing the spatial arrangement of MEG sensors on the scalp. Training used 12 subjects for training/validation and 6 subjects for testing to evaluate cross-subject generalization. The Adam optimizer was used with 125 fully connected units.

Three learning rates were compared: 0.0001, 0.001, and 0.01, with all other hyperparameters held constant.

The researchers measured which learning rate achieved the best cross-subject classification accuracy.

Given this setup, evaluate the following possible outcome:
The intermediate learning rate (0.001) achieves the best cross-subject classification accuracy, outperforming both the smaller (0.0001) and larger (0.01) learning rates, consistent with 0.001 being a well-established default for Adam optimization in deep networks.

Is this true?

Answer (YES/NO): NO